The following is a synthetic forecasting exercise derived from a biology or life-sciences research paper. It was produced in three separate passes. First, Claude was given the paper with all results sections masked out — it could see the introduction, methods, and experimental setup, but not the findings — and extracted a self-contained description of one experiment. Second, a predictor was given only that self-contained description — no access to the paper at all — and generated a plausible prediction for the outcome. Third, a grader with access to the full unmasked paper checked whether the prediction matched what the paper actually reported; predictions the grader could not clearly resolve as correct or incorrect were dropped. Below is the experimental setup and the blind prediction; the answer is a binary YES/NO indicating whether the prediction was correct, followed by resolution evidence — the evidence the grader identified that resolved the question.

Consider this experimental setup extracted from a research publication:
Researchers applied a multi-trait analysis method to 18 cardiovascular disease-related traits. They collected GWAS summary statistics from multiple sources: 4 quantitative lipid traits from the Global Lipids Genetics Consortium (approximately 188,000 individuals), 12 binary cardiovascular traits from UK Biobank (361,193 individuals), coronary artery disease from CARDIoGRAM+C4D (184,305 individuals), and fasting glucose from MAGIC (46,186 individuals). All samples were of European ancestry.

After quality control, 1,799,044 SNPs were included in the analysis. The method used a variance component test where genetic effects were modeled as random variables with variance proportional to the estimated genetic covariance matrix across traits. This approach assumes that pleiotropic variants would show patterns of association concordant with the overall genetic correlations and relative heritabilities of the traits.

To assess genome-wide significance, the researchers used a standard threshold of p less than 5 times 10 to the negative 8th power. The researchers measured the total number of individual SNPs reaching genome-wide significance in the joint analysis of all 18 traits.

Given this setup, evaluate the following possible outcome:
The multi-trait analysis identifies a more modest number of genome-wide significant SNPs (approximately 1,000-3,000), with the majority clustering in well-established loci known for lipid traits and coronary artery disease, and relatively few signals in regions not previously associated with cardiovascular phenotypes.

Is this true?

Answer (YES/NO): NO